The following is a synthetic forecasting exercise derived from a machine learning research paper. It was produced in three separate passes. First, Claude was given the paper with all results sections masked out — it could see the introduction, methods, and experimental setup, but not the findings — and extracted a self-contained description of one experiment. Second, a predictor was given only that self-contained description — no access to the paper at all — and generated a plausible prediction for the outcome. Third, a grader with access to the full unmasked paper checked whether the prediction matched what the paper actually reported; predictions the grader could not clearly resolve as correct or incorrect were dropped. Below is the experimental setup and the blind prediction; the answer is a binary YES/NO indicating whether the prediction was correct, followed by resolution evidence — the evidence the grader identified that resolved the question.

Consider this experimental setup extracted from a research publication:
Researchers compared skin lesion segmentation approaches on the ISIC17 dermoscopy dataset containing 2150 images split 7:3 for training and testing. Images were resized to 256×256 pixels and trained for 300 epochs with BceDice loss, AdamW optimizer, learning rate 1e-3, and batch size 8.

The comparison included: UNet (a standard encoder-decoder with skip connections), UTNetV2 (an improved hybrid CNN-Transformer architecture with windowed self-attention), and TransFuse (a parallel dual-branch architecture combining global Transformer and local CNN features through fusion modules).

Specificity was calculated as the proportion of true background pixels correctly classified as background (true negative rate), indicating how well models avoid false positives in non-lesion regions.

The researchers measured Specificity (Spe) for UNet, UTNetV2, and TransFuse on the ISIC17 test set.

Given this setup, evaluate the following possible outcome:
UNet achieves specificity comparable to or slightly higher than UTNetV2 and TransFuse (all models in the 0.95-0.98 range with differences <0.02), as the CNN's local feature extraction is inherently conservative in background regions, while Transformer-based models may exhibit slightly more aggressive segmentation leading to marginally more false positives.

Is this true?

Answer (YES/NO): NO